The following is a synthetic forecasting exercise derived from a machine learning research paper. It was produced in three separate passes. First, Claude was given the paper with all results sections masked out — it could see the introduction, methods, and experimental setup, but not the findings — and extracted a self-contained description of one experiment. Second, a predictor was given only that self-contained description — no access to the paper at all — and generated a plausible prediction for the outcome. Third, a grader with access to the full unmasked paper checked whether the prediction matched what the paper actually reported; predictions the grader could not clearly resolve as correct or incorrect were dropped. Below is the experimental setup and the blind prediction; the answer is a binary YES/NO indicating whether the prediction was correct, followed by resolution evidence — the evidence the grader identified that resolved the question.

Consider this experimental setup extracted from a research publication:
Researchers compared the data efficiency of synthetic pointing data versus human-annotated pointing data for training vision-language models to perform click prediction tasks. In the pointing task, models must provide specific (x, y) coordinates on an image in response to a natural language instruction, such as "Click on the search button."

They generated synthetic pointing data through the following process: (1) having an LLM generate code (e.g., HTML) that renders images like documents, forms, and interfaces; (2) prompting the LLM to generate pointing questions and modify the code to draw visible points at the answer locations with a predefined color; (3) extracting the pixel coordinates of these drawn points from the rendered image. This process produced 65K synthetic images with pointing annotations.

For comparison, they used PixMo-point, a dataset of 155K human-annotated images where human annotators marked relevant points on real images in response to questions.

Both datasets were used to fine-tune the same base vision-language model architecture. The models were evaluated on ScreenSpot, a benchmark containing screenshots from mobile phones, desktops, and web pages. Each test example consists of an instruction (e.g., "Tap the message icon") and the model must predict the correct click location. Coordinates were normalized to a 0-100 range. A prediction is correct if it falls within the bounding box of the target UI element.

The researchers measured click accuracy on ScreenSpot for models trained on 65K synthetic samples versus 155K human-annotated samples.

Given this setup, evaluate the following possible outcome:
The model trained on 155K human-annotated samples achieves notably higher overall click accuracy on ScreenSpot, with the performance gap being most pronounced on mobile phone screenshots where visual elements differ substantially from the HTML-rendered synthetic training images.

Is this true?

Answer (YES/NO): NO